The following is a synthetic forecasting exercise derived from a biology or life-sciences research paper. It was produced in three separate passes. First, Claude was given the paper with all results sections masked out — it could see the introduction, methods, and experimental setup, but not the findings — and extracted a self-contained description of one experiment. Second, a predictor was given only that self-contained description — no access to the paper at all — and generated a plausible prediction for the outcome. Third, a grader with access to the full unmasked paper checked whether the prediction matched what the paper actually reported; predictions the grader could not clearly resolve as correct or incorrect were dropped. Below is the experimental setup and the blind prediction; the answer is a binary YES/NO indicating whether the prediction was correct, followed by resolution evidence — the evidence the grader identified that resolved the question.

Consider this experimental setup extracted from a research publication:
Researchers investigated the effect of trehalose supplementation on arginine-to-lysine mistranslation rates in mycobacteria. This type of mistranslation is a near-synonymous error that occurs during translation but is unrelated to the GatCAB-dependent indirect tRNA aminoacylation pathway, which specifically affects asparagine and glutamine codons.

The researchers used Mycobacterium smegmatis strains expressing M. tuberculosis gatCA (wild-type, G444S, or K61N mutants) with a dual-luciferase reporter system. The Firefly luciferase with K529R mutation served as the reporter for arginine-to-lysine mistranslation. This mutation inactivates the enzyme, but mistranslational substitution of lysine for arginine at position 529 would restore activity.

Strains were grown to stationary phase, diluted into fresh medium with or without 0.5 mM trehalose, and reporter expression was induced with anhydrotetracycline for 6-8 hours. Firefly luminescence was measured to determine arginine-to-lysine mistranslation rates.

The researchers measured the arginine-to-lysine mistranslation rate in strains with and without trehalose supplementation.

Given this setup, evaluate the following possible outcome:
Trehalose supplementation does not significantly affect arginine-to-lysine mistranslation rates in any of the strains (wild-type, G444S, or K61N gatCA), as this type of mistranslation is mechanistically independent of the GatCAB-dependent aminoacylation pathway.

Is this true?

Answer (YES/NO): YES